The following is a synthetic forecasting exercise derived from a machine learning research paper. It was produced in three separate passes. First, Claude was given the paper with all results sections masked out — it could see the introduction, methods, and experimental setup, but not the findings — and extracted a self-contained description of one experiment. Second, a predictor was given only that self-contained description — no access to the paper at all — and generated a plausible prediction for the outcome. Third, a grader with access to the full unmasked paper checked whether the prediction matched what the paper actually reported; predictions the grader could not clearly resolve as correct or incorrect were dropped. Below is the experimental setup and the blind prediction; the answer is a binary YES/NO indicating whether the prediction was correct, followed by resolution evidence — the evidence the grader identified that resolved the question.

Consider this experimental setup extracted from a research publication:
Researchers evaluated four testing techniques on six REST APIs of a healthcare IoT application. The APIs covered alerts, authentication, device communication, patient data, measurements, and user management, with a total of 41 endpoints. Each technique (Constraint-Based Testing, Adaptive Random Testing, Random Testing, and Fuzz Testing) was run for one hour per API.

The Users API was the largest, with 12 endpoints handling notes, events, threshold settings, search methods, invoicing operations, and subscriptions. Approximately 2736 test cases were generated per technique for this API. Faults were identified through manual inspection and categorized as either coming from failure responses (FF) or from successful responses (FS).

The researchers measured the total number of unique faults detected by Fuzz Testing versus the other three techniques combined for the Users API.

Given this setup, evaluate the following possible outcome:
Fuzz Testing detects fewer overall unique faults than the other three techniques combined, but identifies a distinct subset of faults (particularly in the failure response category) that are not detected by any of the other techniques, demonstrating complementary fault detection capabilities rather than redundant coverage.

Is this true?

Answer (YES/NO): NO